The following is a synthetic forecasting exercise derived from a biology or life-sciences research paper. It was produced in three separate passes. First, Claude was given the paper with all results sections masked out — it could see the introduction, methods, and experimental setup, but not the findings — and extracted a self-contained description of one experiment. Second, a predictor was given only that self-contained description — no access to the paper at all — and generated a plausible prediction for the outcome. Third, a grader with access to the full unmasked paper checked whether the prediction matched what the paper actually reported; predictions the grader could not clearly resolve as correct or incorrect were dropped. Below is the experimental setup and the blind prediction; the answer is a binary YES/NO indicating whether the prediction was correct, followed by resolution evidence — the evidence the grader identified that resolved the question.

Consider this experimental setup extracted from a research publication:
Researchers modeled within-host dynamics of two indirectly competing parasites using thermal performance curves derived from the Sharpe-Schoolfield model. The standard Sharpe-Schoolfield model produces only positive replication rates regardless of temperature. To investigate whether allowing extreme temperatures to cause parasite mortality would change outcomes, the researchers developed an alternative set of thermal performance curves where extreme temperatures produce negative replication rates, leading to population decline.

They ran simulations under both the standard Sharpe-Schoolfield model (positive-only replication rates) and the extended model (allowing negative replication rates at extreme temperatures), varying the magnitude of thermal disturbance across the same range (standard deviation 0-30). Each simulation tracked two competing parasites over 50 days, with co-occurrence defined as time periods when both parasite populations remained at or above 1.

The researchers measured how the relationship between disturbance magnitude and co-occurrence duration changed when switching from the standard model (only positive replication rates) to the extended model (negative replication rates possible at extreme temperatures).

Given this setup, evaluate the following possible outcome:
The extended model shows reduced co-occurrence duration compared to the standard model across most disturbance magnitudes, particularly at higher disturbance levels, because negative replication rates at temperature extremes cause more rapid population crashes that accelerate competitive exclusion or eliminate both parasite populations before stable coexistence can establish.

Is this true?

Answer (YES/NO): NO